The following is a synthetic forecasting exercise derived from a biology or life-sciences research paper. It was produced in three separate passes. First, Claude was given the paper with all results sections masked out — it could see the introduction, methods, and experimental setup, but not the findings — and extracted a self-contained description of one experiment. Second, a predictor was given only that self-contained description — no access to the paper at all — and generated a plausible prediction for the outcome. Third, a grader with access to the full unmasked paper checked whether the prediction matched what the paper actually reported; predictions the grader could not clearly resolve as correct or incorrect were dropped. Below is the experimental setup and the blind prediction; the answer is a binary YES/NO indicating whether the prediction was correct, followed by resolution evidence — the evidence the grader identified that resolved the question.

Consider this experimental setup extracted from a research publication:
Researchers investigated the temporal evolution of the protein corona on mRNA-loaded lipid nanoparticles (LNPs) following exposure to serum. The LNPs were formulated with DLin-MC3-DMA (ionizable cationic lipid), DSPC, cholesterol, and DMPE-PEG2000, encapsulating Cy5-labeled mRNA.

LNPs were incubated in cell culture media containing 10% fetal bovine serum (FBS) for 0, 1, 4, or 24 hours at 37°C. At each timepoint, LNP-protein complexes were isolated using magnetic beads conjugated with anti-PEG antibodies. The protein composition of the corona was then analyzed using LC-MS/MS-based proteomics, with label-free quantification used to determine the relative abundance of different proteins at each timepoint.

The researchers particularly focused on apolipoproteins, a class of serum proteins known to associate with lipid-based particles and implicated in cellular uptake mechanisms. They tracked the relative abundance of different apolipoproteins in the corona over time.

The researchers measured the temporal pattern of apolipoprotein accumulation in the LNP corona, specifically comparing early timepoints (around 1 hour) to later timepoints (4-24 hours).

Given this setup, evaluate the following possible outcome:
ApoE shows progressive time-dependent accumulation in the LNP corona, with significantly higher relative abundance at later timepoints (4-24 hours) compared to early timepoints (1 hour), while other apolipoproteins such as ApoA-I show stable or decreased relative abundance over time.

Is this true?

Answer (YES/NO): NO